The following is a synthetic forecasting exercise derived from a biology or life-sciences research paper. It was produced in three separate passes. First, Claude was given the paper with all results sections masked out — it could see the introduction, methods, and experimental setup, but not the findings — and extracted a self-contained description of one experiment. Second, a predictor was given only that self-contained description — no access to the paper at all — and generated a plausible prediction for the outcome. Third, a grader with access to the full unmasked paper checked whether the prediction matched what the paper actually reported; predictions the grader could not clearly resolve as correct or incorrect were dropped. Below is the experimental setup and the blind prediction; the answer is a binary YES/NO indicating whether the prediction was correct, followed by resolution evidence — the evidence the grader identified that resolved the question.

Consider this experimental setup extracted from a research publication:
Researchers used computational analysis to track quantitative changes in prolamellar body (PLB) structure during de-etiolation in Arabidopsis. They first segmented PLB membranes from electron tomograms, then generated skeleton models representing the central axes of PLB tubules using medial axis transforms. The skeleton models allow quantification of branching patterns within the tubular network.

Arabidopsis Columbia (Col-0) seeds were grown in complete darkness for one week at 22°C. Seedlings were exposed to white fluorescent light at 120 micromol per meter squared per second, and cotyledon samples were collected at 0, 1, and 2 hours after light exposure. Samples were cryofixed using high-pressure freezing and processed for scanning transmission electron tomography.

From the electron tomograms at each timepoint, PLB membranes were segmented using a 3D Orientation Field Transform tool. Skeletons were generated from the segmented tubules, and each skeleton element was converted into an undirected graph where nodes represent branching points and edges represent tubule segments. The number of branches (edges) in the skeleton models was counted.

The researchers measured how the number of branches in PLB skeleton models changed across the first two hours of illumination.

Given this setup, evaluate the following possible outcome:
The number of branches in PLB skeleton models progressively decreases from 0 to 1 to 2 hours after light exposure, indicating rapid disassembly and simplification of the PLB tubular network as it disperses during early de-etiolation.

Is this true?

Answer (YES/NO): NO